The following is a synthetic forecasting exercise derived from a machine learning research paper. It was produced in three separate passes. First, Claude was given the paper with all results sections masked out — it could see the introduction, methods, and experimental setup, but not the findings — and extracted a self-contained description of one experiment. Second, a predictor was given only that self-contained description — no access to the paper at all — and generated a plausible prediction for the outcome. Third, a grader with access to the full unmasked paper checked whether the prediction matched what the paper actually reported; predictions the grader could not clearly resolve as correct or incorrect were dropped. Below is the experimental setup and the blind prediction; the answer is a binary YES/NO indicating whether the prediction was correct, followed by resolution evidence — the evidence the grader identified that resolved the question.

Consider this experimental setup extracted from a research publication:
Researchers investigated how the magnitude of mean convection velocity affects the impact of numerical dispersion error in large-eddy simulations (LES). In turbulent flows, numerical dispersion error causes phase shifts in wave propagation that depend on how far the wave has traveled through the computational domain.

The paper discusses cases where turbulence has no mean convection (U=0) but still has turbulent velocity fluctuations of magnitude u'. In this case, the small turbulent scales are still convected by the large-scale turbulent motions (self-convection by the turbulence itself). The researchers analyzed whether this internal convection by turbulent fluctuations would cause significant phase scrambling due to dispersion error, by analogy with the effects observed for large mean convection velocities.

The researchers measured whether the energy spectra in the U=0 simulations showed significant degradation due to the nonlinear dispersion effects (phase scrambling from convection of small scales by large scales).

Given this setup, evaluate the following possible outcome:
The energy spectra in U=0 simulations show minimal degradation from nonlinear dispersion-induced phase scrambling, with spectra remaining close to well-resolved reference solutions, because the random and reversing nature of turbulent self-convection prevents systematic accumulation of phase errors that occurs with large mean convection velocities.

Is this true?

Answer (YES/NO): NO